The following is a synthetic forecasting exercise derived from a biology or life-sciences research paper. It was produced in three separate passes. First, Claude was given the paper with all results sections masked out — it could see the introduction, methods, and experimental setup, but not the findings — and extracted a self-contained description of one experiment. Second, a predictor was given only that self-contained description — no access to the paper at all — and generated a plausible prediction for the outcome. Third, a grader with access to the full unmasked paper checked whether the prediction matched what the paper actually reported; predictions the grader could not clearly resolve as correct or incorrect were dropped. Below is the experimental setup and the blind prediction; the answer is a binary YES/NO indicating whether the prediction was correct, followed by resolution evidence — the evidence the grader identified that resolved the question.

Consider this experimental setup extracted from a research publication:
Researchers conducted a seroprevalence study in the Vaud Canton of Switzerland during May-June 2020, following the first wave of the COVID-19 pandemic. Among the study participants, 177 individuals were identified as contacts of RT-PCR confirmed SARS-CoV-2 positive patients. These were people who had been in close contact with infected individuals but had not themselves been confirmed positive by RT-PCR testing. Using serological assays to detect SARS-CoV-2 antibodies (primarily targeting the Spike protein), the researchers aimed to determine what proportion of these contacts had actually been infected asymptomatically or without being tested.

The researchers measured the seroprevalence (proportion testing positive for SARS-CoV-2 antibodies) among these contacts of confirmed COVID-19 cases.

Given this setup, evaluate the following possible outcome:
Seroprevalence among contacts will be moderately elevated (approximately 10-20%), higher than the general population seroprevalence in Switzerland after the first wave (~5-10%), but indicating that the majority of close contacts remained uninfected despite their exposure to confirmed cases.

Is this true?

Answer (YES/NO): NO